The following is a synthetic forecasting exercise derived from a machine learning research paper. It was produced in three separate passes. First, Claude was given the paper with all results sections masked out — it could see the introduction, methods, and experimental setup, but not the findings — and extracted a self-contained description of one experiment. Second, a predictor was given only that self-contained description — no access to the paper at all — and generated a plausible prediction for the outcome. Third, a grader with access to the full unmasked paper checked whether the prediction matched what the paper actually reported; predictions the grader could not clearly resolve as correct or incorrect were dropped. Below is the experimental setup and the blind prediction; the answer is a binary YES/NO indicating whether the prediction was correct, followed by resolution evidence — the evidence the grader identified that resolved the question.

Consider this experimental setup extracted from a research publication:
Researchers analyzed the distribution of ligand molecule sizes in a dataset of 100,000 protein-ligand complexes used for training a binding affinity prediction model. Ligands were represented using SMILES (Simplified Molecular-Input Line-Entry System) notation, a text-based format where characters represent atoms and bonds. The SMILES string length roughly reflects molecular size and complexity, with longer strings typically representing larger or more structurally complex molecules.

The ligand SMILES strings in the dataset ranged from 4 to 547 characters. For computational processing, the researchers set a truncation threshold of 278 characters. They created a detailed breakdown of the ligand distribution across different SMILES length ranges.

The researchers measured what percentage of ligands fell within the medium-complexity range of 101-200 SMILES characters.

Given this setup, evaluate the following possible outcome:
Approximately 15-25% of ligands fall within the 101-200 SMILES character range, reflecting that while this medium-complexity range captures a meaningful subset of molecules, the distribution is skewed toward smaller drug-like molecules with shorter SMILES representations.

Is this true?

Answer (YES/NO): NO